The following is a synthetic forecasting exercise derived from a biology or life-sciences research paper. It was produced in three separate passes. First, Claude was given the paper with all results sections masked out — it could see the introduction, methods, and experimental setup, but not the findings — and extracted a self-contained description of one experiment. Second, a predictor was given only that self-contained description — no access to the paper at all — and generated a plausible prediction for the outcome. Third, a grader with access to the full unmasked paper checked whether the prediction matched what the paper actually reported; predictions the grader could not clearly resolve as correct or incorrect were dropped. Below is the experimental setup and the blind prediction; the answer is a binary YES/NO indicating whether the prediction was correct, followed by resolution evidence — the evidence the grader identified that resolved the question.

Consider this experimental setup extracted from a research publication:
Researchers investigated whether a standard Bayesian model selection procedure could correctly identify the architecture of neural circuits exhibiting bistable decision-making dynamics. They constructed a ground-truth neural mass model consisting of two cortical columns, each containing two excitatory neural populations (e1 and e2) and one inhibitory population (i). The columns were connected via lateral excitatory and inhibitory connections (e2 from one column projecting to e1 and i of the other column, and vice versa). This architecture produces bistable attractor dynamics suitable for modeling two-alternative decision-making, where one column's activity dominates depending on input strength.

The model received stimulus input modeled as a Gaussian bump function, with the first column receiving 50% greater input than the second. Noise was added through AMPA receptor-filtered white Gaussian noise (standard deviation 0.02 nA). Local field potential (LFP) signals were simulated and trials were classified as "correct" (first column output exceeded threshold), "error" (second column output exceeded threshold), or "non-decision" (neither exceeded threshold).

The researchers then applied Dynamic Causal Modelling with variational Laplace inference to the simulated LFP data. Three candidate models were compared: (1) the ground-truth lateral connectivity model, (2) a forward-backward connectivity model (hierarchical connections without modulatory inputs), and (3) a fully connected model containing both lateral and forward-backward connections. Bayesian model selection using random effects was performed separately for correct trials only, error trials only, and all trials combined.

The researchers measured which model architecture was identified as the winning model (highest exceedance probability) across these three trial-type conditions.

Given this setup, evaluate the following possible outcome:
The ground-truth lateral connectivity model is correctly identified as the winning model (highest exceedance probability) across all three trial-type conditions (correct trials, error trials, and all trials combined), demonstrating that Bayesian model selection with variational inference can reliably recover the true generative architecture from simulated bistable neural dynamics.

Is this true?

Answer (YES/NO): YES